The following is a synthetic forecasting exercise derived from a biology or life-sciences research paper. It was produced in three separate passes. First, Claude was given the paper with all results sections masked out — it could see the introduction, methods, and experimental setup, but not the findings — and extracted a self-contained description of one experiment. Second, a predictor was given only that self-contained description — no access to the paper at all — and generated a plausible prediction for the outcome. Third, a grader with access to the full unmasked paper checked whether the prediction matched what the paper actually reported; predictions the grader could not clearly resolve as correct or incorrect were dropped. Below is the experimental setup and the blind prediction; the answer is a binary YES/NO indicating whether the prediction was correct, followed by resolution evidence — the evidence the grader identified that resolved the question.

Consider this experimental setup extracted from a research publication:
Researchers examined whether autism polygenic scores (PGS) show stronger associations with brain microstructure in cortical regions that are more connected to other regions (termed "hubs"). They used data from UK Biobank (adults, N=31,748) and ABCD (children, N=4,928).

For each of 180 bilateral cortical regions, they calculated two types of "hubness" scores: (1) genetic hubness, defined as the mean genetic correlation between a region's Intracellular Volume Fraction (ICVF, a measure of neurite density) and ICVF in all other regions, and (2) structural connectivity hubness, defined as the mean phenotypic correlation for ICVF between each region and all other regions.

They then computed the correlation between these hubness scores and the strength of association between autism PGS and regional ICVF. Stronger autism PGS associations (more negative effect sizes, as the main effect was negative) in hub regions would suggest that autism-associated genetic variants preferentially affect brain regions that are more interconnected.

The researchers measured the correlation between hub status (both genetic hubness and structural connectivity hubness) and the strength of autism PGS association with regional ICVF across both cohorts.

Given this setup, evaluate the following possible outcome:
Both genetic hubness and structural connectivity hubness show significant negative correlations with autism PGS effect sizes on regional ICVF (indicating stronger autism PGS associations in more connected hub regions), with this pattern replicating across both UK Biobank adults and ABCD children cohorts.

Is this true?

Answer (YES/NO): YES